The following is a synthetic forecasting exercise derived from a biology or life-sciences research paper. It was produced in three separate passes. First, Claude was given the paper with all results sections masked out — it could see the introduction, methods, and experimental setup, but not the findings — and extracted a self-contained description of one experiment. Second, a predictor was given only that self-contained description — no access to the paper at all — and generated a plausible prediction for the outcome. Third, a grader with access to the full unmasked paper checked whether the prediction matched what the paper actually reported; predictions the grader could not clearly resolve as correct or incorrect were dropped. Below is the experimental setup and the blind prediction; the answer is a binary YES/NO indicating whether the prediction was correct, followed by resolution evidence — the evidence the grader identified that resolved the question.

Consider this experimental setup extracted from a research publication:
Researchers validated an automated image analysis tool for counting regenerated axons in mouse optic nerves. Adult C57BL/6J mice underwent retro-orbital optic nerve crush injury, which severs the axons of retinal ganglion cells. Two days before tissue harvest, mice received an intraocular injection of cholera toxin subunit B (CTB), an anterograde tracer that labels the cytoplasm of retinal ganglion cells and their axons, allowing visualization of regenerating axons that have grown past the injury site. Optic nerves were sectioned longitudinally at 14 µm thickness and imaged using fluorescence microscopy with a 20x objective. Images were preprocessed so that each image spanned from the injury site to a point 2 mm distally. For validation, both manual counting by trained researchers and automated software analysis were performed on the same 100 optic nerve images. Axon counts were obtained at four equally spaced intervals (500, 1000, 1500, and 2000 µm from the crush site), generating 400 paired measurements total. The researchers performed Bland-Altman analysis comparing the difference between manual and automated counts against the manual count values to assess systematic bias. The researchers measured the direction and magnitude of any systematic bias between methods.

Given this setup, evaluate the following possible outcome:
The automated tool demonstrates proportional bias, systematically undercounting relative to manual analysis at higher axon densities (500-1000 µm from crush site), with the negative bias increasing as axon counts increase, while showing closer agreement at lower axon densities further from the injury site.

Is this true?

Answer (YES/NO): NO